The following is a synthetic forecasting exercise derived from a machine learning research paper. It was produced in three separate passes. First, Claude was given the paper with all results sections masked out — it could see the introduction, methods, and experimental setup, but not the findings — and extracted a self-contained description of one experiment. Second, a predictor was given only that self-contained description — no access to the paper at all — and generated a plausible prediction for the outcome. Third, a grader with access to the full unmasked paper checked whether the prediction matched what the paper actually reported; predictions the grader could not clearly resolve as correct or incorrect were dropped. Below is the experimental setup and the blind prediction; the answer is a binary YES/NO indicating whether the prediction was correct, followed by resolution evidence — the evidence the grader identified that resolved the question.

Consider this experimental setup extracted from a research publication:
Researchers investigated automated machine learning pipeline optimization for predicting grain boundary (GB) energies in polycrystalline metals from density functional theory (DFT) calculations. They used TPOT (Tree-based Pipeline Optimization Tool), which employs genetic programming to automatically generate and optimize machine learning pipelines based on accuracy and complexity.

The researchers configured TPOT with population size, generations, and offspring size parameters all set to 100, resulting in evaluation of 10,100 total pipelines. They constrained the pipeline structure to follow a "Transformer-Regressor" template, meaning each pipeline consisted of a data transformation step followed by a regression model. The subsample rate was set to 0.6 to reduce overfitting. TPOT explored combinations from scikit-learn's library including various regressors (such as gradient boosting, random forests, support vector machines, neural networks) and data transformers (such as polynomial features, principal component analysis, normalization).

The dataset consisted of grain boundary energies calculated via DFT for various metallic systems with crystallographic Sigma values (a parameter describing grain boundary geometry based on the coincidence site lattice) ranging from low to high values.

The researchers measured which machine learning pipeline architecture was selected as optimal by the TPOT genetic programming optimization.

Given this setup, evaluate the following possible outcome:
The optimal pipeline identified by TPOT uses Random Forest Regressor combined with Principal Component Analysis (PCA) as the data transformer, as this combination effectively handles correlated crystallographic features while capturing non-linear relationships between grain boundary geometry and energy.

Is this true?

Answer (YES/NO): NO